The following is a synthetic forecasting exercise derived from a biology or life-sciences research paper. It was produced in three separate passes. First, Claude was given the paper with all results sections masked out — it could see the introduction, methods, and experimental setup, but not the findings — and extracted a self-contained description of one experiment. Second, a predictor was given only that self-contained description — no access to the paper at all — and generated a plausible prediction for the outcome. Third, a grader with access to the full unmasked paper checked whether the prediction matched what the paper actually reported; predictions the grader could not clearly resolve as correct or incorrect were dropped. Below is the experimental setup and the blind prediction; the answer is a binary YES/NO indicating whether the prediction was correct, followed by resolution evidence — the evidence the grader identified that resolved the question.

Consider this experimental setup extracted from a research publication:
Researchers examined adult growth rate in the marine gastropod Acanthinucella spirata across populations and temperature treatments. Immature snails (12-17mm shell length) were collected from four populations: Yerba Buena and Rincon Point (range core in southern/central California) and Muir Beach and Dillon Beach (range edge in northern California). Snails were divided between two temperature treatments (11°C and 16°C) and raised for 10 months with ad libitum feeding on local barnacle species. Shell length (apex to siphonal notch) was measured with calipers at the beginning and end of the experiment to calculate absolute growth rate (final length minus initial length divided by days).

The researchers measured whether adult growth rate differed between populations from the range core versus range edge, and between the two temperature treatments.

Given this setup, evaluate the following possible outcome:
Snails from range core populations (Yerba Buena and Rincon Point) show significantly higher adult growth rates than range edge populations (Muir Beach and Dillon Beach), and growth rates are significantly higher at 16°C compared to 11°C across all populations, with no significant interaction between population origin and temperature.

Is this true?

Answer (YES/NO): NO